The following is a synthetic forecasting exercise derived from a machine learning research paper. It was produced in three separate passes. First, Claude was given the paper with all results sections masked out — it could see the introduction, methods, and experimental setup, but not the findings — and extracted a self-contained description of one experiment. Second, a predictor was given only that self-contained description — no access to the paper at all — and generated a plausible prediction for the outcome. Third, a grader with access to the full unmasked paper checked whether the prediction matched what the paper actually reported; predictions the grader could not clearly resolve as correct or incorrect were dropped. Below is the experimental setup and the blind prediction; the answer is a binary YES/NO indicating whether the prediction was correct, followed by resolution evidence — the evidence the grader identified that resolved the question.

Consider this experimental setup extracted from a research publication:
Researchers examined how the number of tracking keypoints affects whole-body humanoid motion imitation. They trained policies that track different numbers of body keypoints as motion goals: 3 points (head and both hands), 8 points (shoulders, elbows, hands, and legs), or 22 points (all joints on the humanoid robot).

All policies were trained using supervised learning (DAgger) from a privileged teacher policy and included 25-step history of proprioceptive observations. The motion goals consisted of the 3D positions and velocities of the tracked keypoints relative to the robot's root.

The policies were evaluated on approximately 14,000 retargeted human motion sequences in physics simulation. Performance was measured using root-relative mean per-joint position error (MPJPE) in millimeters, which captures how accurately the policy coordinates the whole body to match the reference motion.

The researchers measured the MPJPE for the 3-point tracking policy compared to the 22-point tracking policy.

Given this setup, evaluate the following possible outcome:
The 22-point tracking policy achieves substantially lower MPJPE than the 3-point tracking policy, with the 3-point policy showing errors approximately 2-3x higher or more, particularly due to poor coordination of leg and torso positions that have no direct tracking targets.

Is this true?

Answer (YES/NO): NO